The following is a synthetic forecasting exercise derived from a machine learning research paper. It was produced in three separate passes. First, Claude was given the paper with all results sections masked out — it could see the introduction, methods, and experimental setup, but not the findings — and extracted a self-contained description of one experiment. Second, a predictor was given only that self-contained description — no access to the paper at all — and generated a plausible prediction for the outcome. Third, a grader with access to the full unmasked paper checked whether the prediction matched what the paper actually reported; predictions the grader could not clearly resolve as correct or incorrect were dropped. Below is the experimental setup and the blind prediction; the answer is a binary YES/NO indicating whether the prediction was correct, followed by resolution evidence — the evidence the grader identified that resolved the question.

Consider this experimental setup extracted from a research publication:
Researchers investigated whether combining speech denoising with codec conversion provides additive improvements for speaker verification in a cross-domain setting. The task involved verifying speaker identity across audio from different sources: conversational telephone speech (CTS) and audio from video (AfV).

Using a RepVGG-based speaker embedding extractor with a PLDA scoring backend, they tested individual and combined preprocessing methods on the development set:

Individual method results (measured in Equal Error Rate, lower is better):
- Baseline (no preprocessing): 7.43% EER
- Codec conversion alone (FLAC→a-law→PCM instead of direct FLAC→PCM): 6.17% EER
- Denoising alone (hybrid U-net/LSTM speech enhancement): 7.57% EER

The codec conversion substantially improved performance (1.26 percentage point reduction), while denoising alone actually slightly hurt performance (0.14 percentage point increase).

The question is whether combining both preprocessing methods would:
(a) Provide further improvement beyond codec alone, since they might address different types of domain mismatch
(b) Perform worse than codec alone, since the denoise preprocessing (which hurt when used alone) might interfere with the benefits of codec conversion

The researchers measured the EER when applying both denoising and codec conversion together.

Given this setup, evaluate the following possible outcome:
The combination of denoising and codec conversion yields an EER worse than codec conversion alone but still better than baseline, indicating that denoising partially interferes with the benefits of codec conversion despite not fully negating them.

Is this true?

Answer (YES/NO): NO